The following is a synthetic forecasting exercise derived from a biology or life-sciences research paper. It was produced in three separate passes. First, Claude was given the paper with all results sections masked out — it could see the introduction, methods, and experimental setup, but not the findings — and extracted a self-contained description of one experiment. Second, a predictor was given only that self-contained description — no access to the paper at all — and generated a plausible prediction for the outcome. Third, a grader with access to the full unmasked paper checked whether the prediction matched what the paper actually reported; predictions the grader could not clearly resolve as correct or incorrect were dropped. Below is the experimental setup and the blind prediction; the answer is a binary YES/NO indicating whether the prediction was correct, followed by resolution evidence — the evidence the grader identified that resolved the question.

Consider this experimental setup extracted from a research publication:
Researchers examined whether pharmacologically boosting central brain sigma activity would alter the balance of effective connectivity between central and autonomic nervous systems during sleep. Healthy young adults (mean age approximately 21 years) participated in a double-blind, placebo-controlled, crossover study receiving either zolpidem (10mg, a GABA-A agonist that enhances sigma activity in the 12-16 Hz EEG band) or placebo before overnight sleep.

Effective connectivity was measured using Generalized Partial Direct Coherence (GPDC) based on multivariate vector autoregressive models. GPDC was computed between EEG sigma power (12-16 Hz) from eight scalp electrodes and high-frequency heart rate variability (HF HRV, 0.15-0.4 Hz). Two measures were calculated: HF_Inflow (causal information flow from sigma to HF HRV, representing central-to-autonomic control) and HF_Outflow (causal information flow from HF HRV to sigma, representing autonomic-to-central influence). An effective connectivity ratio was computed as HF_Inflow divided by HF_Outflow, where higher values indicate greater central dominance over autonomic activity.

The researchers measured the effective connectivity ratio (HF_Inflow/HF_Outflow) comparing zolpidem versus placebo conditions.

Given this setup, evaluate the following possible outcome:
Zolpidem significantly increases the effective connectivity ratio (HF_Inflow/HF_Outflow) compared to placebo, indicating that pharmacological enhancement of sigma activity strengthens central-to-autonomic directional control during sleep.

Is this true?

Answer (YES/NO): YES